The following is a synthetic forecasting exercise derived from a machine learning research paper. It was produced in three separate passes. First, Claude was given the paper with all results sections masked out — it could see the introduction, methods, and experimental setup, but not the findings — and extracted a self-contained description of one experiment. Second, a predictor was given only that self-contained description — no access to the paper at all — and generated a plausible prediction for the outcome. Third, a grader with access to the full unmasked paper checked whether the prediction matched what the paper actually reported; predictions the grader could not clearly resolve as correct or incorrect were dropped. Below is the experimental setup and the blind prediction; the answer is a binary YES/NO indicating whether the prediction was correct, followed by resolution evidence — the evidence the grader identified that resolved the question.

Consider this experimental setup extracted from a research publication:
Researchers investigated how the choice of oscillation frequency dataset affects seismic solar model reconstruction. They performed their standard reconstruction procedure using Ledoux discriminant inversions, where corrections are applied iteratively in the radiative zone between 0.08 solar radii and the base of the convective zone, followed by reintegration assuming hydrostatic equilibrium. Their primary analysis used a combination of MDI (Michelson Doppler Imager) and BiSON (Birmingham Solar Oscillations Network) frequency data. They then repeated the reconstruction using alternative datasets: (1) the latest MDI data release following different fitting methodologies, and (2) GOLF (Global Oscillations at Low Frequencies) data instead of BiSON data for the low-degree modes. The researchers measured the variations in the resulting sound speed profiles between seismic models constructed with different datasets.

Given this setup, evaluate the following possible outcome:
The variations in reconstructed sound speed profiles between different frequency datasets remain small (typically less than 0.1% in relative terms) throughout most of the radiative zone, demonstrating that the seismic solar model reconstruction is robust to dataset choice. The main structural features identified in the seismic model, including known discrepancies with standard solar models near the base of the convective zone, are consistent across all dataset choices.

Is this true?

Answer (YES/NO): NO